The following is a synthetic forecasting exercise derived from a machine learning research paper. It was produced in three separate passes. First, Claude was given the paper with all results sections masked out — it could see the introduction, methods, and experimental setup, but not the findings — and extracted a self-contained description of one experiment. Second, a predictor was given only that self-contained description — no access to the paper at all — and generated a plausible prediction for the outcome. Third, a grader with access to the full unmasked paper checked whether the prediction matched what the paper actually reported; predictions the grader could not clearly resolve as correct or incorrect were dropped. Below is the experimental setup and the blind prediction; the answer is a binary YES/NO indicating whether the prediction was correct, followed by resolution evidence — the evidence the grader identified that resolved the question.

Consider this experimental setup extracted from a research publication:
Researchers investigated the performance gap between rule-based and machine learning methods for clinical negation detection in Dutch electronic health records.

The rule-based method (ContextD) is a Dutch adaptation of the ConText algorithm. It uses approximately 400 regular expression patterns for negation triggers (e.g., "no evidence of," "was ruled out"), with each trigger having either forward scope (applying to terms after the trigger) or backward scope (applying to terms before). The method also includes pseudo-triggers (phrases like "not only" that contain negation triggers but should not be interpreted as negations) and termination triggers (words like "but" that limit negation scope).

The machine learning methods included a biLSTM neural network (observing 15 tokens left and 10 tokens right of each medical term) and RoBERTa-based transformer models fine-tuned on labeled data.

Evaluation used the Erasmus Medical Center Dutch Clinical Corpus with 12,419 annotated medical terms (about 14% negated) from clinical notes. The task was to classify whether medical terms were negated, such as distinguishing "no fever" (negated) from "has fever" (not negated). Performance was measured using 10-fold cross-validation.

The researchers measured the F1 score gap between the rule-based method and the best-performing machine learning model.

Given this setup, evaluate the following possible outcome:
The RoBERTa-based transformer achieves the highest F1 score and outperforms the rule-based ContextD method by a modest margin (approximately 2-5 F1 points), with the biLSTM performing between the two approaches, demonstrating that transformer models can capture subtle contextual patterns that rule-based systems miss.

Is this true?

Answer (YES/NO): NO